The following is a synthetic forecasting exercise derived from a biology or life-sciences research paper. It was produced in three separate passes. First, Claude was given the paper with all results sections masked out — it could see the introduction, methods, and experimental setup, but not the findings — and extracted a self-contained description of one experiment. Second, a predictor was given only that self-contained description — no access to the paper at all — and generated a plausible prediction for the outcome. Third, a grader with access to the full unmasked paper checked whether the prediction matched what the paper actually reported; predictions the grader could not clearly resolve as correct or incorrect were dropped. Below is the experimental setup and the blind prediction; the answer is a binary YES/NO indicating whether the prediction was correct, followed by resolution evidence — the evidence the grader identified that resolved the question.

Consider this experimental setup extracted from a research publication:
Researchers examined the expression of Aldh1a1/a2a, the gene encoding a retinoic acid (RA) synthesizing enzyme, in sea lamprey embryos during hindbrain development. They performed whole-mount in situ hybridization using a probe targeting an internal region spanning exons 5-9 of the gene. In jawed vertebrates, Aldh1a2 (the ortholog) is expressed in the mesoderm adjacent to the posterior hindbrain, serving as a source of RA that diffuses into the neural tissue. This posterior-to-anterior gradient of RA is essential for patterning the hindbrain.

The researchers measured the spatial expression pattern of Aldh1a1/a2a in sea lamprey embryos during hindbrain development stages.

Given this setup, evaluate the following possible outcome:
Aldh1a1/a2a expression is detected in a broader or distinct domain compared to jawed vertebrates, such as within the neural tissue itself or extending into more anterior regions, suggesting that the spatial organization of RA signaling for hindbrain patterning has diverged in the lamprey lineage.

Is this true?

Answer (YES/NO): NO